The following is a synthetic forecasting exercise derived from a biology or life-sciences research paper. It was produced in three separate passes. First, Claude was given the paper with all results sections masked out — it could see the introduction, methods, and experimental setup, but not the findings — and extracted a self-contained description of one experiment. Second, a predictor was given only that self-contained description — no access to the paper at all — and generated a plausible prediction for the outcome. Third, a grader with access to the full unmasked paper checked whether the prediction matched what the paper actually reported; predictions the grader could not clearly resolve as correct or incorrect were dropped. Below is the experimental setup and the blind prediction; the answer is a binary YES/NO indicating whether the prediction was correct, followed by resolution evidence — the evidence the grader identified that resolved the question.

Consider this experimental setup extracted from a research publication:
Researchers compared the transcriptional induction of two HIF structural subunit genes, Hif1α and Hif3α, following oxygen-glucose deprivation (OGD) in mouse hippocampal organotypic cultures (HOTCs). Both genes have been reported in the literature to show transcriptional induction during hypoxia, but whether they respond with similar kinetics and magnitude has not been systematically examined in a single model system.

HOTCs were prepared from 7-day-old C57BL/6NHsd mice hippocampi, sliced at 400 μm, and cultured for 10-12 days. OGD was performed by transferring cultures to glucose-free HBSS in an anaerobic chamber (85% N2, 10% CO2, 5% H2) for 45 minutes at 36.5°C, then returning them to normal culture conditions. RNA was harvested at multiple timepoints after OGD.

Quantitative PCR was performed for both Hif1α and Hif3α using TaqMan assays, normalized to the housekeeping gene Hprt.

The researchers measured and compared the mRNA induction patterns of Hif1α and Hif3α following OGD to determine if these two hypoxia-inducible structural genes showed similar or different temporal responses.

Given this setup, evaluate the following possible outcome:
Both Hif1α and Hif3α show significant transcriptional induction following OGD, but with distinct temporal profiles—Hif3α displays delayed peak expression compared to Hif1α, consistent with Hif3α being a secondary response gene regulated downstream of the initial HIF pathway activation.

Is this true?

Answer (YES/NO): NO